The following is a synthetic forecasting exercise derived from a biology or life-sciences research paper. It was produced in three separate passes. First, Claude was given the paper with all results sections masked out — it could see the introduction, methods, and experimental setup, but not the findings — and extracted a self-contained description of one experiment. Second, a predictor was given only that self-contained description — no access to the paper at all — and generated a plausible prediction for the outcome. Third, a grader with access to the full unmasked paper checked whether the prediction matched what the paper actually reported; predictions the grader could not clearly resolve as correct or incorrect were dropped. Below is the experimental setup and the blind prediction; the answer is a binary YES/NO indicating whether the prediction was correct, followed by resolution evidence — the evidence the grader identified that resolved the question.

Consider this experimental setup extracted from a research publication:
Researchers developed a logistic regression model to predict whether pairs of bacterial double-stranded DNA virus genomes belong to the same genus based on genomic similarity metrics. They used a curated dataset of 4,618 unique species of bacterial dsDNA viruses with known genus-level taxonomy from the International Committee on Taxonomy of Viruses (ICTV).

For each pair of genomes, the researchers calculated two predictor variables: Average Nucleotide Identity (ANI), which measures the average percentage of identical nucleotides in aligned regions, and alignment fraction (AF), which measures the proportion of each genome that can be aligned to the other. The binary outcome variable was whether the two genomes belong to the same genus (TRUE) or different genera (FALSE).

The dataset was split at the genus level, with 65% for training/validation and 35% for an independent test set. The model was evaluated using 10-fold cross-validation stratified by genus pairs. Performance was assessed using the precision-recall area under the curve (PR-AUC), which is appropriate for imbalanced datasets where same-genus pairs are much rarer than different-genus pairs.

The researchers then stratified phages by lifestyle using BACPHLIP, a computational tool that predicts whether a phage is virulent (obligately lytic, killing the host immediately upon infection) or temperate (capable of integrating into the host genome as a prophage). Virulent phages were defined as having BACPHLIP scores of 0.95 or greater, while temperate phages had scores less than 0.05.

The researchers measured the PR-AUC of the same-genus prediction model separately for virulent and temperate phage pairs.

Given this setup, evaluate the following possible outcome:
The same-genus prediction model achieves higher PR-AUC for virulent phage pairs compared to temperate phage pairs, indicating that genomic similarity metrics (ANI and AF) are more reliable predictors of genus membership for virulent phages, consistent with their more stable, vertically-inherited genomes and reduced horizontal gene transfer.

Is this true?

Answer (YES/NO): YES